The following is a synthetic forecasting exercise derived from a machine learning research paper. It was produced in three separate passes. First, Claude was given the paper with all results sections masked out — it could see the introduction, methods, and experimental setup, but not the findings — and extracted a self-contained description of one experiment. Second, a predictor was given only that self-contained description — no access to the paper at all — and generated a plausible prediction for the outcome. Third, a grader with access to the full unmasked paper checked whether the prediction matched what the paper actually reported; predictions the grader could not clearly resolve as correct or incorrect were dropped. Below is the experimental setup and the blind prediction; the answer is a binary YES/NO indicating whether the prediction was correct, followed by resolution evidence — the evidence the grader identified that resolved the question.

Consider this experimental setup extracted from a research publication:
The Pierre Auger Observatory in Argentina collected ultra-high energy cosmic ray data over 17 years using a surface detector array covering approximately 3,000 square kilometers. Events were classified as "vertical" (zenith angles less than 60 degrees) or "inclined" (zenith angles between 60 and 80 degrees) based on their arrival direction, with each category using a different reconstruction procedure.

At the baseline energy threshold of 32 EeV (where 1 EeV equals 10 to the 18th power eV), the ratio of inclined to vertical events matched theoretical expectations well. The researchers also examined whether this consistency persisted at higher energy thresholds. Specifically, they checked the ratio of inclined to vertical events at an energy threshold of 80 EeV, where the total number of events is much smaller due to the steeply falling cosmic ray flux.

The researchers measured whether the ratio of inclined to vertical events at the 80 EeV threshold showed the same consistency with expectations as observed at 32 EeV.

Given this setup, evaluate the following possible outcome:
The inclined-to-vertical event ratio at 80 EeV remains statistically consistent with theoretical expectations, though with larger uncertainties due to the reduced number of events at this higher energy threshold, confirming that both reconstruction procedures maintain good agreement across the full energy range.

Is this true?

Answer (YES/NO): NO